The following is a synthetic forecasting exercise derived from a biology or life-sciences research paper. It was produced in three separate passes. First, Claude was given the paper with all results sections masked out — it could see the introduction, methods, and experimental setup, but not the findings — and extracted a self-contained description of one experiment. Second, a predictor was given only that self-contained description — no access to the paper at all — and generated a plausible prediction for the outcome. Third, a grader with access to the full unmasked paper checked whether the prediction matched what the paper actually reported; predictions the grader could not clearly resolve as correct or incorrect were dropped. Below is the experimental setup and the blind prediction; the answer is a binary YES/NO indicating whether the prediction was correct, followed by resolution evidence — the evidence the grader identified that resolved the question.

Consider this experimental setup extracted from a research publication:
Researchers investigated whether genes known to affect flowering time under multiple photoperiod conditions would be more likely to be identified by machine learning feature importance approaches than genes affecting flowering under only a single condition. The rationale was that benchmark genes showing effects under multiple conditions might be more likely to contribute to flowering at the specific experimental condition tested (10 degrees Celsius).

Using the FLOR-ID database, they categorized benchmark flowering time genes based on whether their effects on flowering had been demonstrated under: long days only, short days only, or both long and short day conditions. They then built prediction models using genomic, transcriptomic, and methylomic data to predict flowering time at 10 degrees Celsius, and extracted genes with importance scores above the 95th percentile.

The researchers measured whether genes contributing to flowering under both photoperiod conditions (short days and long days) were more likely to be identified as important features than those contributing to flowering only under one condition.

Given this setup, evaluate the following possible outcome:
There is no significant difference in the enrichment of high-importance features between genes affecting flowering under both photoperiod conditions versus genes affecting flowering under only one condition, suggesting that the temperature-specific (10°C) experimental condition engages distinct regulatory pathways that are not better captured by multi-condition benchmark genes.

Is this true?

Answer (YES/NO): YES